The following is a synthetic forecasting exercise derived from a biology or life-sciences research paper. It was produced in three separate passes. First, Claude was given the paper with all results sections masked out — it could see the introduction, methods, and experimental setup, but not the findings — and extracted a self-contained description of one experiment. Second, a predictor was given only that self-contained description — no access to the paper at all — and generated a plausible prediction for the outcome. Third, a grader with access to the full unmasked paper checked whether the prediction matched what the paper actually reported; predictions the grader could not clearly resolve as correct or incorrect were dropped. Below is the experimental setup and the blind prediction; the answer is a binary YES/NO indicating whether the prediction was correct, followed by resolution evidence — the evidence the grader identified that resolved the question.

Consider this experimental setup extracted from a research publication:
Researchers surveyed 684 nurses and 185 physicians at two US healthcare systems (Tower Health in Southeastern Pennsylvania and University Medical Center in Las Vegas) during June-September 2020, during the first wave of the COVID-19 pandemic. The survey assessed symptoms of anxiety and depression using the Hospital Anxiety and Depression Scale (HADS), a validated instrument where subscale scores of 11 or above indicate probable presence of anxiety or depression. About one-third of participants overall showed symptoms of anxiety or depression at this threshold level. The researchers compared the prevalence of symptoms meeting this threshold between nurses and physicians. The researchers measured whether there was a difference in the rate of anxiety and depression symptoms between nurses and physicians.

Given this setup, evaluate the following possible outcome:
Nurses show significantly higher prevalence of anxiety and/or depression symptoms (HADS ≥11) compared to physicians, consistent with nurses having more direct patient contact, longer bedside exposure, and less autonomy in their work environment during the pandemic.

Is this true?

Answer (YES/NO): YES